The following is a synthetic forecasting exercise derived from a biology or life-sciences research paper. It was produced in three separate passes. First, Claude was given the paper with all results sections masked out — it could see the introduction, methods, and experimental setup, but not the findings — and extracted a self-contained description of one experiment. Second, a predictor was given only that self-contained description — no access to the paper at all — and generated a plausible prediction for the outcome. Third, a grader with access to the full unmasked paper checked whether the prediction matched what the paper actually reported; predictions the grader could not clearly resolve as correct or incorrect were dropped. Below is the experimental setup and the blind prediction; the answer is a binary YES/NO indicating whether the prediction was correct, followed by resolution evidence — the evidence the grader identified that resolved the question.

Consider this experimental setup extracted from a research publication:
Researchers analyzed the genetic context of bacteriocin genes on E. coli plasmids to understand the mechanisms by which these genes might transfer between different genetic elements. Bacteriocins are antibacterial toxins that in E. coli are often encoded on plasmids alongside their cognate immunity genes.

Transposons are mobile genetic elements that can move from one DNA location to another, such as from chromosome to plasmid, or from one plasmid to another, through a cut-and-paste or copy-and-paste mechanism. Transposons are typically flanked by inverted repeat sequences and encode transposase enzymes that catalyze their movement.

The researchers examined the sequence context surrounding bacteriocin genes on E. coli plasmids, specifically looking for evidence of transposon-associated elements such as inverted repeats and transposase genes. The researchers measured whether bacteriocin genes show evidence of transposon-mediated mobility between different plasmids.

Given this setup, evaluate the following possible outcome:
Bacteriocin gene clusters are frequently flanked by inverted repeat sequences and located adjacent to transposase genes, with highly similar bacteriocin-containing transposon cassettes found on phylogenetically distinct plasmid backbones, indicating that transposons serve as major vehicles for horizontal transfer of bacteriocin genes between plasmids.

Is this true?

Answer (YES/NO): YES